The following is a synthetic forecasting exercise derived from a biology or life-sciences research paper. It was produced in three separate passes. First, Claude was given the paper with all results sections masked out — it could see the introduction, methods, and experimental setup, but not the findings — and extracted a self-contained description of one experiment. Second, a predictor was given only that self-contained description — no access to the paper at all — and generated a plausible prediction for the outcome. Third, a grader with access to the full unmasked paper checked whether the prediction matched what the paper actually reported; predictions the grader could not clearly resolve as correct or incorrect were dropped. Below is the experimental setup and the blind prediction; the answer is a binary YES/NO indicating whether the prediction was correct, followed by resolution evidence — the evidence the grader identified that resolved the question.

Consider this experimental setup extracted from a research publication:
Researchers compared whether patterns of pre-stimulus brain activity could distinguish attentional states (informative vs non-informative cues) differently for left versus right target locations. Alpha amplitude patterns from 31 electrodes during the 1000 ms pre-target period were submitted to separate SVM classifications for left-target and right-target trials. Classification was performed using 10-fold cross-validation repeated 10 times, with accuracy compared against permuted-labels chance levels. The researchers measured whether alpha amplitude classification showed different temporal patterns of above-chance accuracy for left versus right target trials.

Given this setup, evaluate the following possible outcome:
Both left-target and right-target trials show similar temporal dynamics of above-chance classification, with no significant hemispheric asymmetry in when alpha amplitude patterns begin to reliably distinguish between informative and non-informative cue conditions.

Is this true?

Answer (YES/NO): YES